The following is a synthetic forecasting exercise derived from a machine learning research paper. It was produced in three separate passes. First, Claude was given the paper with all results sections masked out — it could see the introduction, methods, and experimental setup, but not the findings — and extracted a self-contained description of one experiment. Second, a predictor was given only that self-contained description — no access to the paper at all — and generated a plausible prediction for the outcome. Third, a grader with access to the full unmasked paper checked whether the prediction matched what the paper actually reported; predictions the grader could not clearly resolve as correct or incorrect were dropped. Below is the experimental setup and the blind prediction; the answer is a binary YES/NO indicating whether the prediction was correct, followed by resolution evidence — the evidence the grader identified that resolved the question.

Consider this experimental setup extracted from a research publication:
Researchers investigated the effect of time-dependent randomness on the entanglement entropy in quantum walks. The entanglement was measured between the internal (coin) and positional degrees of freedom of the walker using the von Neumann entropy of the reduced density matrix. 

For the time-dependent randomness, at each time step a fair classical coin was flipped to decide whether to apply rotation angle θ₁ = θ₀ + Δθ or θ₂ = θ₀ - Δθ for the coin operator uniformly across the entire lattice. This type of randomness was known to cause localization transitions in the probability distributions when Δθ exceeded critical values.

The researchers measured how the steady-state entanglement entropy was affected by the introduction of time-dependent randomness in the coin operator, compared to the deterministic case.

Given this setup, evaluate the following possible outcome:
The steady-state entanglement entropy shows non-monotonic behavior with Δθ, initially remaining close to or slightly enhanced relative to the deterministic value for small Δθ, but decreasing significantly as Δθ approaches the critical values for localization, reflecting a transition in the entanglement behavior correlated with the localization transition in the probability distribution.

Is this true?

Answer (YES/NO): NO